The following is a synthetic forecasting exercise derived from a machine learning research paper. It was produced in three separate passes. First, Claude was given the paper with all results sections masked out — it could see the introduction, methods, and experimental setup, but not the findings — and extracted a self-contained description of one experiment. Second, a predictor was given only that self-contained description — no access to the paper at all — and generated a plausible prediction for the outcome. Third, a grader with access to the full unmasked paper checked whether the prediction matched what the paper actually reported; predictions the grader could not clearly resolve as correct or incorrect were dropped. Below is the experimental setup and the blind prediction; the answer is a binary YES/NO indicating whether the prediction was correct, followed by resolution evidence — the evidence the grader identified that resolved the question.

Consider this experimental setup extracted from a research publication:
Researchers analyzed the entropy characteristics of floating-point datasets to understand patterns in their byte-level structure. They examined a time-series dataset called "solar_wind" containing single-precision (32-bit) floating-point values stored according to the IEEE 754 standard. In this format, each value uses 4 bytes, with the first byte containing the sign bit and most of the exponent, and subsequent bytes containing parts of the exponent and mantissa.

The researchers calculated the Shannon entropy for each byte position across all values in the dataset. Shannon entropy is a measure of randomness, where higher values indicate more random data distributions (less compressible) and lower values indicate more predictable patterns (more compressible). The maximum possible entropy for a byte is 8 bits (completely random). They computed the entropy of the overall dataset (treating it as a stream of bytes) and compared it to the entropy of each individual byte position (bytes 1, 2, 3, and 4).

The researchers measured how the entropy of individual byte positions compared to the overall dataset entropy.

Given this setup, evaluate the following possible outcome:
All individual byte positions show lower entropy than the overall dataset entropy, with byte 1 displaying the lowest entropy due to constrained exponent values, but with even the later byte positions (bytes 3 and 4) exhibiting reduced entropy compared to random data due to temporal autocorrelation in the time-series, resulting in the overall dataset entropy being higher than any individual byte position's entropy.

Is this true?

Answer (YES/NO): NO